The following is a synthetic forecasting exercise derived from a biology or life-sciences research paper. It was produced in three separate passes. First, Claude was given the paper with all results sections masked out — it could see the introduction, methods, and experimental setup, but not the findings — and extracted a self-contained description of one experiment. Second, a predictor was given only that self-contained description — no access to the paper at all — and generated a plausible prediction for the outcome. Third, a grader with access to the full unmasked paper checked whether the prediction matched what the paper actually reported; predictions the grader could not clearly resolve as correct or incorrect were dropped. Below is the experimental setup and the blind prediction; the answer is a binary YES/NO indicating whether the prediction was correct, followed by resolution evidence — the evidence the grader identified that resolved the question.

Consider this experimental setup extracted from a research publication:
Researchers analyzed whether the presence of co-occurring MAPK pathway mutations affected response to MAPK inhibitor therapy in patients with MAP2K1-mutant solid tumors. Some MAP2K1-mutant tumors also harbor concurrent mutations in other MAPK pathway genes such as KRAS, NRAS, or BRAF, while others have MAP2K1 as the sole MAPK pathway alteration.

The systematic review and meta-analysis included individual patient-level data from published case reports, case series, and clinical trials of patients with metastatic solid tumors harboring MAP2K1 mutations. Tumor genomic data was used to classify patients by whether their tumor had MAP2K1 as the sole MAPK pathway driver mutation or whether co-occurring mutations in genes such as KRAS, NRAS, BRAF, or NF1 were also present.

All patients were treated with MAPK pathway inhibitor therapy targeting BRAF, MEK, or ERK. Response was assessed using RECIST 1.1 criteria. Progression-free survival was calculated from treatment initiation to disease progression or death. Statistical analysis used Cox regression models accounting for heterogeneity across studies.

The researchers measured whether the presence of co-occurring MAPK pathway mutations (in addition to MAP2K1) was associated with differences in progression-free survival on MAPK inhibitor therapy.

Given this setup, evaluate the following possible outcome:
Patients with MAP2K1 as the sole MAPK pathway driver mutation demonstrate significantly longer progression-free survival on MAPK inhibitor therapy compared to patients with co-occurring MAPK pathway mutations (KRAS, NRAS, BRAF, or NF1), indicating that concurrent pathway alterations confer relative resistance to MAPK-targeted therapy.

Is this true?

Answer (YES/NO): NO